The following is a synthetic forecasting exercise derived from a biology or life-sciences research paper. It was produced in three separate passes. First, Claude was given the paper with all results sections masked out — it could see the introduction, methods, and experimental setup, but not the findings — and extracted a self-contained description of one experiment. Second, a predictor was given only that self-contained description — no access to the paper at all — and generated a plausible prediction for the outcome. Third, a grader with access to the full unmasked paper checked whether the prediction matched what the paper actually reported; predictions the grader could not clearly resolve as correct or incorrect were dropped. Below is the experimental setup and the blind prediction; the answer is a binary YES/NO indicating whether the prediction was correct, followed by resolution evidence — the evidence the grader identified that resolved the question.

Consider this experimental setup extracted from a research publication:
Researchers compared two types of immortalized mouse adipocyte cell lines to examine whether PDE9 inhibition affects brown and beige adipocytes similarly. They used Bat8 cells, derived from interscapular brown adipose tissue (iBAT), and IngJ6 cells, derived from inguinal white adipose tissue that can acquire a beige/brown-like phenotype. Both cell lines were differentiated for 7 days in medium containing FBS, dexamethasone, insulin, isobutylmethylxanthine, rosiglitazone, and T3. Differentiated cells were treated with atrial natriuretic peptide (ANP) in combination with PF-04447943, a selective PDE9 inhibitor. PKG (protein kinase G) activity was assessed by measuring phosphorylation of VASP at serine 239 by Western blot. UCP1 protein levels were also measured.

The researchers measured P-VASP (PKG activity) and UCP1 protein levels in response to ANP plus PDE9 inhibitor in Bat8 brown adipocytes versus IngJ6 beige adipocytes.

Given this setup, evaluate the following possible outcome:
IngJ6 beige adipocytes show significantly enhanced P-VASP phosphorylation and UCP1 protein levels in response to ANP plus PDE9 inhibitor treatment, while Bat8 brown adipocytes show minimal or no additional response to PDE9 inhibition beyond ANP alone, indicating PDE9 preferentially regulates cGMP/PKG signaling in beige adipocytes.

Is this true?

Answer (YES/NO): NO